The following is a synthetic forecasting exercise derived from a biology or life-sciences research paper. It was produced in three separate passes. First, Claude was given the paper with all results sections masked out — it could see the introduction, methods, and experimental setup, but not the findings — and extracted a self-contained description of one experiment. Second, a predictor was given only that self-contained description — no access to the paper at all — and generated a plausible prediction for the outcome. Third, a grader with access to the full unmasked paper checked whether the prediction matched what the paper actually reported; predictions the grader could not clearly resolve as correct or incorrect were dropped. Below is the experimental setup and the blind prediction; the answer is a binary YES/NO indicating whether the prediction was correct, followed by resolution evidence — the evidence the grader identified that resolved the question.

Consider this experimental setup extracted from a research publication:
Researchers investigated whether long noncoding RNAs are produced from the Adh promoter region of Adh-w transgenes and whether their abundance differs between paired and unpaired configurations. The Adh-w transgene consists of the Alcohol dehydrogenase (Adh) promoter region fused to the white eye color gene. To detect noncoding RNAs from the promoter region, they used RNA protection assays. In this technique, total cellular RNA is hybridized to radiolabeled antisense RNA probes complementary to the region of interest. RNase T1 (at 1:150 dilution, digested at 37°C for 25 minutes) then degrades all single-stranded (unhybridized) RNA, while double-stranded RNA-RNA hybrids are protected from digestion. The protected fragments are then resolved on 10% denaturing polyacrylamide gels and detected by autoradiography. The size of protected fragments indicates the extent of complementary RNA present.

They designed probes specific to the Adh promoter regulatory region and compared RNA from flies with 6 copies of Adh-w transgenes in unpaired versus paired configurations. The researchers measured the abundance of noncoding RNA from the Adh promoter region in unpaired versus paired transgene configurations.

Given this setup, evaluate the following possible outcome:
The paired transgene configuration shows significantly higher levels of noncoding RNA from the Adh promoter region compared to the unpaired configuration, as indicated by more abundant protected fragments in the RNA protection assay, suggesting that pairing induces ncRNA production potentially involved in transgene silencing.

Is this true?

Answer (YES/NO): NO